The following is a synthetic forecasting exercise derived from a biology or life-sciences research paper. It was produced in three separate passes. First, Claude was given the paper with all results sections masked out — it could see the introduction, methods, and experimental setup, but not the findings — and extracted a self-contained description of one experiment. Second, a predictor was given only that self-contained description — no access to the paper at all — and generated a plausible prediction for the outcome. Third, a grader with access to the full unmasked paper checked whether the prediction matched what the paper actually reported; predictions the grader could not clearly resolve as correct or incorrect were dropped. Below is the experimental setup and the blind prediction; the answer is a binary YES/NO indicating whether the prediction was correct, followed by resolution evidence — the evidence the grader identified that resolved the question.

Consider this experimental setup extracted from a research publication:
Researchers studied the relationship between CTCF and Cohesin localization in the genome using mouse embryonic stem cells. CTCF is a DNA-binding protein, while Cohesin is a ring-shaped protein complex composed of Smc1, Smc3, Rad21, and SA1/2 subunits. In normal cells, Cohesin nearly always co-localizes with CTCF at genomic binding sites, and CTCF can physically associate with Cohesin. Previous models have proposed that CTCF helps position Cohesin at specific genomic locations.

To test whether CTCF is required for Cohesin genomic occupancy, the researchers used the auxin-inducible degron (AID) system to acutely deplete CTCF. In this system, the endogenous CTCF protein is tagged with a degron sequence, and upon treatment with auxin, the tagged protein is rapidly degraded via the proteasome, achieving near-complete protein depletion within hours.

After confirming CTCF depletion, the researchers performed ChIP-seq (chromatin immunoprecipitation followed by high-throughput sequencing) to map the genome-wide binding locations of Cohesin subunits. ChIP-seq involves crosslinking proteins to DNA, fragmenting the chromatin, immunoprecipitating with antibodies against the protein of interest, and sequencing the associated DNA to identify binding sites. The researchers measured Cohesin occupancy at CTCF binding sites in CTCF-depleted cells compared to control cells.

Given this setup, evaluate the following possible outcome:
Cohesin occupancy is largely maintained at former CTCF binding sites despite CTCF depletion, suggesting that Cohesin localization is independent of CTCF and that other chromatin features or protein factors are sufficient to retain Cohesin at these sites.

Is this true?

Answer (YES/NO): NO